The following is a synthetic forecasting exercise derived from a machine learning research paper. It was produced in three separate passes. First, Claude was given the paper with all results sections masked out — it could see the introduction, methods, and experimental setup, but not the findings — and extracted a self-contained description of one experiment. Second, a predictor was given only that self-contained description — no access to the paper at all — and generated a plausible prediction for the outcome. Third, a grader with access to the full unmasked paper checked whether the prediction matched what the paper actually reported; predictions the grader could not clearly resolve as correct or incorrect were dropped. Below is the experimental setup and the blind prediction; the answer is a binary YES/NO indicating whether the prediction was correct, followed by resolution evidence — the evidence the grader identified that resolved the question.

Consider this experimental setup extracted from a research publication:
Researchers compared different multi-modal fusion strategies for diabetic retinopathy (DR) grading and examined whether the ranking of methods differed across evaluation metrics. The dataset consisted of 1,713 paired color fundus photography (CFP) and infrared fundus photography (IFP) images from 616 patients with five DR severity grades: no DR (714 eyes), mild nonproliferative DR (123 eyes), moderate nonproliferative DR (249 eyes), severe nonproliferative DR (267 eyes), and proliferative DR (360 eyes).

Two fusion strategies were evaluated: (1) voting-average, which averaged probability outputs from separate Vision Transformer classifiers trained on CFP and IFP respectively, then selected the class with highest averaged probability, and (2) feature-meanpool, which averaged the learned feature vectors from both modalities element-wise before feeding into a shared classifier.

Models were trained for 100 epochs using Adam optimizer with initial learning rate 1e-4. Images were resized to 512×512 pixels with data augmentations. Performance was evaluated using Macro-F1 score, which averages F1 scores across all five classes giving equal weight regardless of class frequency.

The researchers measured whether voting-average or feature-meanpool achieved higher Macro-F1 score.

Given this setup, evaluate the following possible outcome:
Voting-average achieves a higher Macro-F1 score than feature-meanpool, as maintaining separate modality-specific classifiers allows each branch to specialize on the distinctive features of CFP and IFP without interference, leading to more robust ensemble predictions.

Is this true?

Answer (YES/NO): YES